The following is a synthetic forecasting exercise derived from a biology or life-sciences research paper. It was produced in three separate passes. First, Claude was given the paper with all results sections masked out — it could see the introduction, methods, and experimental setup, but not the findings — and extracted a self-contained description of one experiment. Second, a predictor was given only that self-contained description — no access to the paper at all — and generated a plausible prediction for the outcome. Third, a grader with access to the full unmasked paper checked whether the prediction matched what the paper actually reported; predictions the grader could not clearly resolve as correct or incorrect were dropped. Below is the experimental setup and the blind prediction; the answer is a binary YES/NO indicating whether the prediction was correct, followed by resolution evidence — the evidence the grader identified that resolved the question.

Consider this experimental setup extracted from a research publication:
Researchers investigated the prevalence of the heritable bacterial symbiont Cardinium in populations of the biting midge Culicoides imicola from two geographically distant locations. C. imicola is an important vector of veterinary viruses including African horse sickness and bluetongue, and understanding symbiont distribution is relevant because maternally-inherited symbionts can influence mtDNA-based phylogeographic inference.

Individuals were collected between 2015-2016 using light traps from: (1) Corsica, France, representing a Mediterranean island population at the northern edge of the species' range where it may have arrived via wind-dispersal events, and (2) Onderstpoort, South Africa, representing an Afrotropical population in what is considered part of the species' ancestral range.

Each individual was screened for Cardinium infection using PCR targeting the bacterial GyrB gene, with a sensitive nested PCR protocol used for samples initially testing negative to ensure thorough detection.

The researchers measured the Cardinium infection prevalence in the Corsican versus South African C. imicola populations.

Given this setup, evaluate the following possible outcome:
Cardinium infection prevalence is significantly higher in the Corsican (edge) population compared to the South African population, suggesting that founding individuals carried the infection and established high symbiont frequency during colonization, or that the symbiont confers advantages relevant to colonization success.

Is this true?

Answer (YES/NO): NO